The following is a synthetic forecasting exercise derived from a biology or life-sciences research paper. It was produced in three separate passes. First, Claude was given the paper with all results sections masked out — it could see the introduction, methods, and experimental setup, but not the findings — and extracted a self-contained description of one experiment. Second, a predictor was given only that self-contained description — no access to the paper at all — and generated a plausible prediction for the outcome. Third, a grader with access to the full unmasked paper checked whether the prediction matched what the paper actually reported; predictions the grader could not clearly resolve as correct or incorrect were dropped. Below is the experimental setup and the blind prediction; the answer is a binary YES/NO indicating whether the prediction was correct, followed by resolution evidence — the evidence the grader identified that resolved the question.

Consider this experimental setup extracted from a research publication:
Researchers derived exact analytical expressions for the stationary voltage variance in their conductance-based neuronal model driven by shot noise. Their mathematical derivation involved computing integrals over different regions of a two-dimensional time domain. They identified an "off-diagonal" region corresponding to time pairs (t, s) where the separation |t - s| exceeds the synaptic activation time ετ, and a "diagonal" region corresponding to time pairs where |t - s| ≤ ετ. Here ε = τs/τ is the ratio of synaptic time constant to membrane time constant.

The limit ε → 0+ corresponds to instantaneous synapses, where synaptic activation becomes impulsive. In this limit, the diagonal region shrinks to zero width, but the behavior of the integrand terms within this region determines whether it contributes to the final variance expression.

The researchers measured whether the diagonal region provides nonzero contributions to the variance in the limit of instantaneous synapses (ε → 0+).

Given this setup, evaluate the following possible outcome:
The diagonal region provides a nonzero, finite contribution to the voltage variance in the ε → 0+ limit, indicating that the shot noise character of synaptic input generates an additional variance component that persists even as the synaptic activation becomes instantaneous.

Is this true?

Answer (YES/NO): YES